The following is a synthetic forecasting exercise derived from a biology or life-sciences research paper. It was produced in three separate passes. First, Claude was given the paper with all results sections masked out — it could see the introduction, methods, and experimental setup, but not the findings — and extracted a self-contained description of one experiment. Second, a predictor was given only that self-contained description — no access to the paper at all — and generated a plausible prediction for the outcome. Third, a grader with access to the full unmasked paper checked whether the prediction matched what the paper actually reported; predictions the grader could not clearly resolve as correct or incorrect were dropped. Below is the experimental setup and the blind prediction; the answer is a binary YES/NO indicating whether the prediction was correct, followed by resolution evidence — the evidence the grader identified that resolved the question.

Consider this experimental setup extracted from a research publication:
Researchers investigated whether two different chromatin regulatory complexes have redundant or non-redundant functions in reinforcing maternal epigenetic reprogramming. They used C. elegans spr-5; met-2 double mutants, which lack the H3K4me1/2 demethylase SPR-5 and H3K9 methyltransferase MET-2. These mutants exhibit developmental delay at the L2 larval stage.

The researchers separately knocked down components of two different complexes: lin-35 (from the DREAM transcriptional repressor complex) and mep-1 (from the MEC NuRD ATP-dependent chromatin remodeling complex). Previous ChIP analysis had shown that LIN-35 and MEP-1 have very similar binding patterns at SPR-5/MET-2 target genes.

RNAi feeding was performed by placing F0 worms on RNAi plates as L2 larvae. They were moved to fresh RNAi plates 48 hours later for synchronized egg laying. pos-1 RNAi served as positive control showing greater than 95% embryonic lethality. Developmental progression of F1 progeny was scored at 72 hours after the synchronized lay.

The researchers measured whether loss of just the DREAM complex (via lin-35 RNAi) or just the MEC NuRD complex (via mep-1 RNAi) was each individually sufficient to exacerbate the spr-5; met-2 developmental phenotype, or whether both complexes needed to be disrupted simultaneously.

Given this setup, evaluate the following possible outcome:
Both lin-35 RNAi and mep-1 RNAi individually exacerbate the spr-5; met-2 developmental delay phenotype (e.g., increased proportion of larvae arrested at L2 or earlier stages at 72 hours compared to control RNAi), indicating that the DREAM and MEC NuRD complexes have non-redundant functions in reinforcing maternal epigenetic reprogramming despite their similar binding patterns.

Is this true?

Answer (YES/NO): YES